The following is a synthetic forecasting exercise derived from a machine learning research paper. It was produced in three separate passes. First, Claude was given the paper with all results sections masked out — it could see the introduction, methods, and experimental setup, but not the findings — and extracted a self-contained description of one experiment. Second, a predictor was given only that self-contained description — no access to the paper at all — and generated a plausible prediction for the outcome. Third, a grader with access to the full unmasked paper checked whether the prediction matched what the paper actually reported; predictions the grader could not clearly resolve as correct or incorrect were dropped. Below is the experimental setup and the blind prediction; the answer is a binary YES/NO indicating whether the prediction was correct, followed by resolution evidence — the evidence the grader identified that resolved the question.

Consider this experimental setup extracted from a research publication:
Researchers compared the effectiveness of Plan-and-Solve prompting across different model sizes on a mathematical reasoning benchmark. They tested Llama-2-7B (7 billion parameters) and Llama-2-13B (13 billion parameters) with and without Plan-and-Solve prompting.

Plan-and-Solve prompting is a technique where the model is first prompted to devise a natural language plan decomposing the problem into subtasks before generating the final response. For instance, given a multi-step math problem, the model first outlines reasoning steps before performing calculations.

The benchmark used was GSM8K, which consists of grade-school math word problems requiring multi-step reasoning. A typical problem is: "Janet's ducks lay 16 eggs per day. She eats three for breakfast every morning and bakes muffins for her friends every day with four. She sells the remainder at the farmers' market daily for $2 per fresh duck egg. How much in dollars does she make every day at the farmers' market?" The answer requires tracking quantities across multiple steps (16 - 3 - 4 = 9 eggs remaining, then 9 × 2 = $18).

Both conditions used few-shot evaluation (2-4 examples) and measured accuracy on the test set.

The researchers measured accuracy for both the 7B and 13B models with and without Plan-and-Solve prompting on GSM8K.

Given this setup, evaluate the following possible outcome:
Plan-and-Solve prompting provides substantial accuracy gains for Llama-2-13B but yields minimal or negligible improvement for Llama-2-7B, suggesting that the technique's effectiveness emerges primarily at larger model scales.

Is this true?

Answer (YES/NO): NO